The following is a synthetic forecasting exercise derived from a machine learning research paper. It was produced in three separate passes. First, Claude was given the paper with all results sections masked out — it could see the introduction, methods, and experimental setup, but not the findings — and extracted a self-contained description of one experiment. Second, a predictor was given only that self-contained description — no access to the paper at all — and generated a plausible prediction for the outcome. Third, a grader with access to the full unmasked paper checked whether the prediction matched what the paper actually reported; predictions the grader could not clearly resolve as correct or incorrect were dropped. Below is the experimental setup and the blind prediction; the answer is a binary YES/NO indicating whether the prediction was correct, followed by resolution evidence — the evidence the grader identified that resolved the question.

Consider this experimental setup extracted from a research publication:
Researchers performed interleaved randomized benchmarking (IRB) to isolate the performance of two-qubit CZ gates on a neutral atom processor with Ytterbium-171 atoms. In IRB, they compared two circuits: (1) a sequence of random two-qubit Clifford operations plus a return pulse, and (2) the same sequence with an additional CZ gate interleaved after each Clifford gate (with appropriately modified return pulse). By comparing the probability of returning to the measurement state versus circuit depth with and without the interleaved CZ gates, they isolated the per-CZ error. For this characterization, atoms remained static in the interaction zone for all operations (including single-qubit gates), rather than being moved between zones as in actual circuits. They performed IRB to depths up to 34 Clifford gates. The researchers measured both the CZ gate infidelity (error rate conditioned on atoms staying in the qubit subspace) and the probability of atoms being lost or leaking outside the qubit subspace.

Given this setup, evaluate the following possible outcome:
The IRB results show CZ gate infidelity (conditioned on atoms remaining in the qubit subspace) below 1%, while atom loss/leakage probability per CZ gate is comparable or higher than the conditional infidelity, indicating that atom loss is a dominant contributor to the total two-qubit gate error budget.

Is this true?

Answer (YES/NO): NO